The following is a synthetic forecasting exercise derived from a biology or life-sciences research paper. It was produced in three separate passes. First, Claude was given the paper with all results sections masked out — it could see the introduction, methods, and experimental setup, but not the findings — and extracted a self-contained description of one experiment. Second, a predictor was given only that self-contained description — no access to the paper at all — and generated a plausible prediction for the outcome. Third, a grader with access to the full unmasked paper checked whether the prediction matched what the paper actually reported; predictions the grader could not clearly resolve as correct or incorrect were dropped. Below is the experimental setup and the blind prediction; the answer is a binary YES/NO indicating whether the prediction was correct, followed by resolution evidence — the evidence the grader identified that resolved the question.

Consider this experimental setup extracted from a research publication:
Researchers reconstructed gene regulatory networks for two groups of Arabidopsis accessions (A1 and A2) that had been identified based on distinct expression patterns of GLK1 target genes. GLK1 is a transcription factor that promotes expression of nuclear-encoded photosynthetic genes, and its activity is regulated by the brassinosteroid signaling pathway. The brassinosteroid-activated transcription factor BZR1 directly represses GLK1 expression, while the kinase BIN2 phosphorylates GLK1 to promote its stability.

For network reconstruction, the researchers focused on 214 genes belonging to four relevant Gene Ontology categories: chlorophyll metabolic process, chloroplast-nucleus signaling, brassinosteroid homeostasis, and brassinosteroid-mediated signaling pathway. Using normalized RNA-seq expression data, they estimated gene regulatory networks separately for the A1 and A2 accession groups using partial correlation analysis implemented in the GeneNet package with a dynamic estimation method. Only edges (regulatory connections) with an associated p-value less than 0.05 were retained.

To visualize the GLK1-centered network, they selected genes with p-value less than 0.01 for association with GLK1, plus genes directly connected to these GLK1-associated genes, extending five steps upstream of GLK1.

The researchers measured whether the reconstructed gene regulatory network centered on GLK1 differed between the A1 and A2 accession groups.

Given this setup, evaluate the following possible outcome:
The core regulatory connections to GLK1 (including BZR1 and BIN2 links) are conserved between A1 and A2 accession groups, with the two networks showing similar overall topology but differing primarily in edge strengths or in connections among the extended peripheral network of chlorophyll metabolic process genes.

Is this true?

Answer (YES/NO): NO